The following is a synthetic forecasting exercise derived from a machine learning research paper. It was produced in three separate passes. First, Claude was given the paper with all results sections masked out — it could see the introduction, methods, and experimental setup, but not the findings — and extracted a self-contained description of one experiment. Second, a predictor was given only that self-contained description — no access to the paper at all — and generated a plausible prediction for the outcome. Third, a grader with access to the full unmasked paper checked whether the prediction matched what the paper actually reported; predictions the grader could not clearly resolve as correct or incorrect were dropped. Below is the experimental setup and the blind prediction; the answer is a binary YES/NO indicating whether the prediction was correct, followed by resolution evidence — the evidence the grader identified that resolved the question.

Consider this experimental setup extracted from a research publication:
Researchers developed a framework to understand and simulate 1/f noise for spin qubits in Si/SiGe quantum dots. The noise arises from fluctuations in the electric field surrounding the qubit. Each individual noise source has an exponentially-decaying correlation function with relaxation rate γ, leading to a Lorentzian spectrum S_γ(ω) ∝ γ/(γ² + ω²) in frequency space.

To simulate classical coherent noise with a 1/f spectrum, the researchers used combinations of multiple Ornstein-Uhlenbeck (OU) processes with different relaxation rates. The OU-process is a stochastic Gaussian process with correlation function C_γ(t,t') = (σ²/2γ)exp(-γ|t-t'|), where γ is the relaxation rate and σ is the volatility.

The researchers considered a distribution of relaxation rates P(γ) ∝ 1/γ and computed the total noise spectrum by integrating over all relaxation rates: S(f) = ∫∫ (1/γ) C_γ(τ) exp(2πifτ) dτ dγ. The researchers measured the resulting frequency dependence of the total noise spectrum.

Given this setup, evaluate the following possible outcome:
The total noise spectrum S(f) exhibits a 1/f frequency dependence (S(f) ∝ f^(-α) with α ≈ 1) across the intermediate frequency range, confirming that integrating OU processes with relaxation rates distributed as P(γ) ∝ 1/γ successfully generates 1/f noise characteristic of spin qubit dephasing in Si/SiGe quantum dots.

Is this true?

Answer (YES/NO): YES